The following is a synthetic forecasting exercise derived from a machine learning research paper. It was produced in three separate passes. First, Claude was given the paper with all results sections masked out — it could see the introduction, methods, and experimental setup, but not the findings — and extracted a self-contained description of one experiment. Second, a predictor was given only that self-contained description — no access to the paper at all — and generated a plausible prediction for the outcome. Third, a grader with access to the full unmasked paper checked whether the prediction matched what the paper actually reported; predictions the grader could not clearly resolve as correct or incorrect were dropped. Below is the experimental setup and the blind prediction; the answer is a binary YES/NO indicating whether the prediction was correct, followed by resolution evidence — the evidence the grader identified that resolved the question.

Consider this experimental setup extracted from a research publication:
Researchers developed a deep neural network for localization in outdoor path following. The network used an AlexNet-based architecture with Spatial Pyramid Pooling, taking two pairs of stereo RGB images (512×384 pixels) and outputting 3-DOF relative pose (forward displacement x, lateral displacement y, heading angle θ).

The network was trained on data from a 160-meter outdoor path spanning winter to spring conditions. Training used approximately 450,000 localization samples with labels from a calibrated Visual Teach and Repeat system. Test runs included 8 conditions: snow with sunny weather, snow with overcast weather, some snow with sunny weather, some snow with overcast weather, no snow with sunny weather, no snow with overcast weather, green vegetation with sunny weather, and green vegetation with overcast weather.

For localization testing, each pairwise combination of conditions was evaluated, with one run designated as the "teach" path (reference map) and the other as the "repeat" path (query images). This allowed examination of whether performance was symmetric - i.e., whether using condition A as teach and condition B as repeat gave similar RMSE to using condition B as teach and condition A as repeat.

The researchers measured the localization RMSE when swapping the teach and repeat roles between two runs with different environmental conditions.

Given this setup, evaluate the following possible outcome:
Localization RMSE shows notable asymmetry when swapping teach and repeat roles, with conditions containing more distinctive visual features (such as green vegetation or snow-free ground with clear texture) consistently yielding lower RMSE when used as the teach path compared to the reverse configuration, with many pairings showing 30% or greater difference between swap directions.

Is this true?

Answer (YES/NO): NO